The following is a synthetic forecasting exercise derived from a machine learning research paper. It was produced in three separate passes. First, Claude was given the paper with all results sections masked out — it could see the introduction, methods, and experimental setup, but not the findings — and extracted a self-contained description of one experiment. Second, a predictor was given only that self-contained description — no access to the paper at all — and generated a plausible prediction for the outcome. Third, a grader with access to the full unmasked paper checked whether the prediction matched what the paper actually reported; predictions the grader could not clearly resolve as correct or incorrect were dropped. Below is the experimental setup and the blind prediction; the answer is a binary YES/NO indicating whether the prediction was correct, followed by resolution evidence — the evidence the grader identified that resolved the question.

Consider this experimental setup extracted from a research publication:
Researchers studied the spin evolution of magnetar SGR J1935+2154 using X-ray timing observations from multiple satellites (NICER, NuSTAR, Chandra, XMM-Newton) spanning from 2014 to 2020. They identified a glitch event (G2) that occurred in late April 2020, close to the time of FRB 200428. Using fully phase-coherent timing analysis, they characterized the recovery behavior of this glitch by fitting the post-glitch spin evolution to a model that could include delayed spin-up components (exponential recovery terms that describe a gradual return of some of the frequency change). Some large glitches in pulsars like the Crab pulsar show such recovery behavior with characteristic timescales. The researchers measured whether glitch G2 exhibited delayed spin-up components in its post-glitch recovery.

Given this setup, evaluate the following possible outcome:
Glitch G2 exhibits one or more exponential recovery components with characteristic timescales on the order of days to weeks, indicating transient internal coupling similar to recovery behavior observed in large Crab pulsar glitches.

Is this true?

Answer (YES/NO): YES